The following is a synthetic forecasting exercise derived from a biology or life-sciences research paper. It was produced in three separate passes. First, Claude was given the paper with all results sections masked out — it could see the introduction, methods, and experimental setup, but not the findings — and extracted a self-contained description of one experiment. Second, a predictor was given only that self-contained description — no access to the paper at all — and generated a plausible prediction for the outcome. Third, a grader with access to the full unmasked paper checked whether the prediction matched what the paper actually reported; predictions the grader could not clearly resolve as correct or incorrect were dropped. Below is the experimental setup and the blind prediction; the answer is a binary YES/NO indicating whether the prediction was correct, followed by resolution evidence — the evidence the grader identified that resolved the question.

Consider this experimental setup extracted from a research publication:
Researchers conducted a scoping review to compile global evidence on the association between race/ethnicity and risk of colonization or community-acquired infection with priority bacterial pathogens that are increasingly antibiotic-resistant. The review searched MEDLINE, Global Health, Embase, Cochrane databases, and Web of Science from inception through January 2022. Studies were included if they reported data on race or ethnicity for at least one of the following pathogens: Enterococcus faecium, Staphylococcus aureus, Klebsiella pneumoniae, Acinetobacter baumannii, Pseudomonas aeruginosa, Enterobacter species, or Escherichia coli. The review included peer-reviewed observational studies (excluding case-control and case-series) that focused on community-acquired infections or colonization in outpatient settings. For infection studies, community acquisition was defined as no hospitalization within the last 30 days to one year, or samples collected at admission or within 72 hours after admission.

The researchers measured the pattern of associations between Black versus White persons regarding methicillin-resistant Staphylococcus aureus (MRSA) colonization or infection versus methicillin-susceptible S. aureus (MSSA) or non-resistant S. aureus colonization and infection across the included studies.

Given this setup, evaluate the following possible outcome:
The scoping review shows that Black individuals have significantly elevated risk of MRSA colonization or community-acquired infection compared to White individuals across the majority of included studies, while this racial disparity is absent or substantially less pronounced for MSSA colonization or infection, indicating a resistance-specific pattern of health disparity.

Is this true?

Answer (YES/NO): YES